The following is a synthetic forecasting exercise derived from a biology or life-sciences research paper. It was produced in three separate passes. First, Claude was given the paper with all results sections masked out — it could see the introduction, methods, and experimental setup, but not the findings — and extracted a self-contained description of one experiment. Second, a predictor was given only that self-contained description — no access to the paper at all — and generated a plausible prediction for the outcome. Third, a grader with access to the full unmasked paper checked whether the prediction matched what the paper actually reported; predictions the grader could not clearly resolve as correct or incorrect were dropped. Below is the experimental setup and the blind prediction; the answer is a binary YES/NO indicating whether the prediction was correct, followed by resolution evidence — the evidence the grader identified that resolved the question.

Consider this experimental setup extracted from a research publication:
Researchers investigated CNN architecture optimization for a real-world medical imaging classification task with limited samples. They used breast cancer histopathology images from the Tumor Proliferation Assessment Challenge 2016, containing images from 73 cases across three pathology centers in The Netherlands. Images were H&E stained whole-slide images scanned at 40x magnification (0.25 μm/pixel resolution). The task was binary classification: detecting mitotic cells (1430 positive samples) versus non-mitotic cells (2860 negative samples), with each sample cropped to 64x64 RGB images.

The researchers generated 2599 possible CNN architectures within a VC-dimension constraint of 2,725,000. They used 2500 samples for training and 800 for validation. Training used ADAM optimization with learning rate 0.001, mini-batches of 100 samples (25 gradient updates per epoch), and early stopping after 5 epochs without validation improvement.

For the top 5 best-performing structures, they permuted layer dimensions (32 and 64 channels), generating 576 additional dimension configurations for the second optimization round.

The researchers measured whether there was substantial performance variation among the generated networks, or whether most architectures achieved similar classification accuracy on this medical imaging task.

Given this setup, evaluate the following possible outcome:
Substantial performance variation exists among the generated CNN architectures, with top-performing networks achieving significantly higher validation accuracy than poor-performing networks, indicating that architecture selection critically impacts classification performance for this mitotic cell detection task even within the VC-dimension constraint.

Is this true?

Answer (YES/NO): NO